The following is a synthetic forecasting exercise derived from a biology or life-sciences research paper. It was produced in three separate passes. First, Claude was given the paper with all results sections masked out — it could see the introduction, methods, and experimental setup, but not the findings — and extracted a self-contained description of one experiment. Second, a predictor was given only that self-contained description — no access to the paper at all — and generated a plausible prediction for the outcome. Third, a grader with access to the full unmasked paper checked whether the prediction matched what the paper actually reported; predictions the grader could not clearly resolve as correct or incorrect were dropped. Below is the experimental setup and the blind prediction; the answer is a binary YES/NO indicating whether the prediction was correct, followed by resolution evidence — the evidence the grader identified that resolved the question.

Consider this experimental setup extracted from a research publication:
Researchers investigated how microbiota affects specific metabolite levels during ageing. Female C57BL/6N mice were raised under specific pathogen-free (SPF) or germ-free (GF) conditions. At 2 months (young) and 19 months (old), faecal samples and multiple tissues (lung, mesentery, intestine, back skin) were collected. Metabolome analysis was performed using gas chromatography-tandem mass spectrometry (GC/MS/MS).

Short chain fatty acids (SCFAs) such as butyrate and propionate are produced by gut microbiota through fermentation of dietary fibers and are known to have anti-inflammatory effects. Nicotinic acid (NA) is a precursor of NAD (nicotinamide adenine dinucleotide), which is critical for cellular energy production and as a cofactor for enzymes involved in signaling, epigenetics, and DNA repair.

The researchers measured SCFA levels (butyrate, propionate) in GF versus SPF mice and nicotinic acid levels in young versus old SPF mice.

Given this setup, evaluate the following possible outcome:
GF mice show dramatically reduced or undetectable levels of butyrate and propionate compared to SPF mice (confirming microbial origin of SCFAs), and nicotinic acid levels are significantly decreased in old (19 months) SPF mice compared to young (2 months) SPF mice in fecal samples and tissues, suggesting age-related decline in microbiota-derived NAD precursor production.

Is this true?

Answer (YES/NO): YES